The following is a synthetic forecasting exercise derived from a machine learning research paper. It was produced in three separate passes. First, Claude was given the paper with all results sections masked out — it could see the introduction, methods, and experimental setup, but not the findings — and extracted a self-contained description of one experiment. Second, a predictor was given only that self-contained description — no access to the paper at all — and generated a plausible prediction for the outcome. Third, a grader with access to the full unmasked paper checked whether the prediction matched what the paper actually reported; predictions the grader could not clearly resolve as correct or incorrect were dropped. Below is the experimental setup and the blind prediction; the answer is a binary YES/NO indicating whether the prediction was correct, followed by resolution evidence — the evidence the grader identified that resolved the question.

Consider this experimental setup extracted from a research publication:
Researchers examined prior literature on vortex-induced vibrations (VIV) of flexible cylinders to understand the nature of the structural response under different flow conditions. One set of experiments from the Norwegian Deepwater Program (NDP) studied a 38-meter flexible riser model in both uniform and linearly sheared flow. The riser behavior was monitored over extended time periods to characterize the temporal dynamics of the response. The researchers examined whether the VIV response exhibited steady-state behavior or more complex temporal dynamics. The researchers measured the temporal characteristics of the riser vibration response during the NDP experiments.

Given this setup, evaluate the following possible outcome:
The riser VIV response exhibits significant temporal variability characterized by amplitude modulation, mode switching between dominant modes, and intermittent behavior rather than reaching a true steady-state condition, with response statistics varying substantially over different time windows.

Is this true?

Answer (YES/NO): YES